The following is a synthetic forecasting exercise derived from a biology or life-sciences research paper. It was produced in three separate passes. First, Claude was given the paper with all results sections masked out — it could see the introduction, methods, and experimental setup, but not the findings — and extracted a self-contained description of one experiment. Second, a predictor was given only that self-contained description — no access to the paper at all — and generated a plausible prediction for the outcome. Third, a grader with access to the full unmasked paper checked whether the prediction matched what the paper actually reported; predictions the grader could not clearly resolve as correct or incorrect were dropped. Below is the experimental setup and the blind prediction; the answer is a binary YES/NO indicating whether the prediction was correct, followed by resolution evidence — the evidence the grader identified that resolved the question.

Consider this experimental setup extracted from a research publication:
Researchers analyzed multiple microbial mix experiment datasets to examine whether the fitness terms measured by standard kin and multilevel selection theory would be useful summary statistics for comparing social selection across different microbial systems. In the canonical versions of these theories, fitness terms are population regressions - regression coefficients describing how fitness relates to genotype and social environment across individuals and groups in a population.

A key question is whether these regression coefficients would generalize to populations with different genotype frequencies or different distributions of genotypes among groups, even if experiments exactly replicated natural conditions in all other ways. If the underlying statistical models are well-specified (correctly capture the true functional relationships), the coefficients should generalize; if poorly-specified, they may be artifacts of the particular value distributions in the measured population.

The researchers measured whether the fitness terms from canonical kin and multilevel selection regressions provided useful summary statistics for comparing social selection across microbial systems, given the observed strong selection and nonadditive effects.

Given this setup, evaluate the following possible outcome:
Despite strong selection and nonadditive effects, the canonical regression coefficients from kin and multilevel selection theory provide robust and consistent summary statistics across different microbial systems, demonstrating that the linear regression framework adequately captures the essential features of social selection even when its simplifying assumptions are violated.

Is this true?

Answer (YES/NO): NO